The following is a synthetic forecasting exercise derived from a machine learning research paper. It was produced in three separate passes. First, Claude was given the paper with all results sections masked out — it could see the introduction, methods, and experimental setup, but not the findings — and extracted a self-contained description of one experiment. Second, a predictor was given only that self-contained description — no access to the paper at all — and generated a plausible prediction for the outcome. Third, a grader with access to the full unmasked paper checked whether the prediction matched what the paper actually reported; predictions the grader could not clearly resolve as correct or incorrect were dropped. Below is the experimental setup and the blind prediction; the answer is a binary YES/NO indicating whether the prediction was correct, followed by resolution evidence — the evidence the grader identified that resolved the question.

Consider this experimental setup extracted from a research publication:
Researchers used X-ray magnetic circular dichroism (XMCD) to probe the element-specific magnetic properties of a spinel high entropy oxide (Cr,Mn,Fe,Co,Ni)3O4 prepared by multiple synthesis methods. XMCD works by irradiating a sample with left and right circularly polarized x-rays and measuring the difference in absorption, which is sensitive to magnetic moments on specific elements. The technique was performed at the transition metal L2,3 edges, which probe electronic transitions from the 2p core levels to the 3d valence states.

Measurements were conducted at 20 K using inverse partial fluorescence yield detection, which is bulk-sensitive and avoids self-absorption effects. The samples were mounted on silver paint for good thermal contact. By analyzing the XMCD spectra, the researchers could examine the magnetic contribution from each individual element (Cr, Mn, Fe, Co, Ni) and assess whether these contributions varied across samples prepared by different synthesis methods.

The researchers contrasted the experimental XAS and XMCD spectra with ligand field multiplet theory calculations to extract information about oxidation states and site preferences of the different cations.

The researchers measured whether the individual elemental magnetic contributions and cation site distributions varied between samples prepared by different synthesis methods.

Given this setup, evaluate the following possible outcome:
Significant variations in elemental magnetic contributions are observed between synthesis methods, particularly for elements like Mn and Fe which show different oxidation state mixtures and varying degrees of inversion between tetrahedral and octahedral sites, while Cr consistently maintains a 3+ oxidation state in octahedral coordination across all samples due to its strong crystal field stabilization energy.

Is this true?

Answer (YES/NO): NO